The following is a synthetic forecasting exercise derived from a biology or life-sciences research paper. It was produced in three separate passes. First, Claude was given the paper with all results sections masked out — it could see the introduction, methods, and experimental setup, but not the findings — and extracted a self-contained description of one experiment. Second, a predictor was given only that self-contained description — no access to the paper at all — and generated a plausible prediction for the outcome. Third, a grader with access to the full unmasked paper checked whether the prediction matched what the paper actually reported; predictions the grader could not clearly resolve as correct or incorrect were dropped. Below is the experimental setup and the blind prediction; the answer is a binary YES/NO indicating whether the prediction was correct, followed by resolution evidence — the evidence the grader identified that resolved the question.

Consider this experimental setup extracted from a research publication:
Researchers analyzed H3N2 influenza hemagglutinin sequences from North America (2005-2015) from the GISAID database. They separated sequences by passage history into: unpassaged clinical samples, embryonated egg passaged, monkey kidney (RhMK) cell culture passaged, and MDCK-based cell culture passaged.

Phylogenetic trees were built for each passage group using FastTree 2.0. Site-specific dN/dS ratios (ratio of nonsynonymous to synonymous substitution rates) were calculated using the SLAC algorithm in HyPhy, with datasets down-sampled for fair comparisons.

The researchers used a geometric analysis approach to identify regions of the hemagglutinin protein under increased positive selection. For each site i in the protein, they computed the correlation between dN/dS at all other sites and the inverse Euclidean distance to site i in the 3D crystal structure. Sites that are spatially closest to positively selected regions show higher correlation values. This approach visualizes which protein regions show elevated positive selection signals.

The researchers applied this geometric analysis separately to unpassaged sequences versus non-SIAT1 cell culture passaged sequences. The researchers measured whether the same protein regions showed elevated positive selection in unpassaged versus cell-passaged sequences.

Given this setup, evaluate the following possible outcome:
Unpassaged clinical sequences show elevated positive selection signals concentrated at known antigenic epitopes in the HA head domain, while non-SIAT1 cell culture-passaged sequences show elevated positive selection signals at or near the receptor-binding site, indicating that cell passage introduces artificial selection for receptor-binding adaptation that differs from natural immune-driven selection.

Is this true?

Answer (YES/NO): YES